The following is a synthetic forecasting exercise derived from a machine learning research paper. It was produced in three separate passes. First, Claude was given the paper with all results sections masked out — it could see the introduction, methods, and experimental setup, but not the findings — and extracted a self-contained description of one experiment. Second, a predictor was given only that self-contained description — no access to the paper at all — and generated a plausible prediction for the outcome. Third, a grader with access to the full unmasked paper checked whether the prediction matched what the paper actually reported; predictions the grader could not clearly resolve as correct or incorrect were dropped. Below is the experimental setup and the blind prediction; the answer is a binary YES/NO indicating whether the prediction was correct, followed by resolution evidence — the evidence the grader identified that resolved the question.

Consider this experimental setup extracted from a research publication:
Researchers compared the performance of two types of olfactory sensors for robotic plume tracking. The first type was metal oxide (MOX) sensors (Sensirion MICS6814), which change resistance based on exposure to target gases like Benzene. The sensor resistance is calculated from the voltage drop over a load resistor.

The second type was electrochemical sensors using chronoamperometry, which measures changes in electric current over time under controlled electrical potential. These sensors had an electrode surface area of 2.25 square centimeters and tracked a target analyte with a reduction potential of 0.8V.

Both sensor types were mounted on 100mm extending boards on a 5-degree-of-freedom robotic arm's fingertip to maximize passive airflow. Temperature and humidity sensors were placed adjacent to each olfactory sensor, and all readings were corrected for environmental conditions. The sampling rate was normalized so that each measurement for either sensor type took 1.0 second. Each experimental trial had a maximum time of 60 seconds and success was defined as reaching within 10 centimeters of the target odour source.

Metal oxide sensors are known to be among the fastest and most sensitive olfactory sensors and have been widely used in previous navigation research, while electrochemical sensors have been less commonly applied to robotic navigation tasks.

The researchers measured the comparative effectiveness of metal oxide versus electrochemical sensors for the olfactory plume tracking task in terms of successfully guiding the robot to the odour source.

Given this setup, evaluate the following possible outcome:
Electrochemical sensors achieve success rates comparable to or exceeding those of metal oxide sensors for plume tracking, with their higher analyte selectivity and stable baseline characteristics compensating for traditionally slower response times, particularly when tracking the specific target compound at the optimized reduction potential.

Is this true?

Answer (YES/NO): YES